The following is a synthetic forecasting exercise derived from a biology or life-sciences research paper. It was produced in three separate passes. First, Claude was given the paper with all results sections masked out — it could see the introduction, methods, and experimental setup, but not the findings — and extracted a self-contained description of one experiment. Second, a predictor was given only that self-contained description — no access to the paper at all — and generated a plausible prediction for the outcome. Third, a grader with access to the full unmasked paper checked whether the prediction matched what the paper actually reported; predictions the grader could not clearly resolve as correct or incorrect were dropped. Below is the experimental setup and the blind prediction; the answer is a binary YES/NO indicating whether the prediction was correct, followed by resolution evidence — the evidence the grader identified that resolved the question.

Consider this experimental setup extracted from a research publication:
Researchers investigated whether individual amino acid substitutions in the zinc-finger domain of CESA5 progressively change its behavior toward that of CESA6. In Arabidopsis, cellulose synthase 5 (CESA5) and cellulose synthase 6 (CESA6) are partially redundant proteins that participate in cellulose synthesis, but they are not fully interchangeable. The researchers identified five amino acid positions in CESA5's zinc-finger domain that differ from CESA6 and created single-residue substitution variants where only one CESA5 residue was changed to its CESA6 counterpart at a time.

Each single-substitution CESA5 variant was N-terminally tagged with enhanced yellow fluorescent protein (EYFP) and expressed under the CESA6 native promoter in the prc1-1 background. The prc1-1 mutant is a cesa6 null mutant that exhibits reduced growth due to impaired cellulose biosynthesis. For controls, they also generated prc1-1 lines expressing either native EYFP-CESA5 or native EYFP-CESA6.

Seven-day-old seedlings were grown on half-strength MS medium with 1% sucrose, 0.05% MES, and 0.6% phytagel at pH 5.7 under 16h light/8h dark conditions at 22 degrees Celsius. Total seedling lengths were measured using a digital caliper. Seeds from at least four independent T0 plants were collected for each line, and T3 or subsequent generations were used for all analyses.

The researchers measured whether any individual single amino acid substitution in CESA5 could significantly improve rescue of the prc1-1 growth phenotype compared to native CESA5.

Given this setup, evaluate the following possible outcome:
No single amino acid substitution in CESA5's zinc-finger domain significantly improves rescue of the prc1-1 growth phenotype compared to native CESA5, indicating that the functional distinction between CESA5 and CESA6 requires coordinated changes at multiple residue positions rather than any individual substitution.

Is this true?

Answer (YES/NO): NO